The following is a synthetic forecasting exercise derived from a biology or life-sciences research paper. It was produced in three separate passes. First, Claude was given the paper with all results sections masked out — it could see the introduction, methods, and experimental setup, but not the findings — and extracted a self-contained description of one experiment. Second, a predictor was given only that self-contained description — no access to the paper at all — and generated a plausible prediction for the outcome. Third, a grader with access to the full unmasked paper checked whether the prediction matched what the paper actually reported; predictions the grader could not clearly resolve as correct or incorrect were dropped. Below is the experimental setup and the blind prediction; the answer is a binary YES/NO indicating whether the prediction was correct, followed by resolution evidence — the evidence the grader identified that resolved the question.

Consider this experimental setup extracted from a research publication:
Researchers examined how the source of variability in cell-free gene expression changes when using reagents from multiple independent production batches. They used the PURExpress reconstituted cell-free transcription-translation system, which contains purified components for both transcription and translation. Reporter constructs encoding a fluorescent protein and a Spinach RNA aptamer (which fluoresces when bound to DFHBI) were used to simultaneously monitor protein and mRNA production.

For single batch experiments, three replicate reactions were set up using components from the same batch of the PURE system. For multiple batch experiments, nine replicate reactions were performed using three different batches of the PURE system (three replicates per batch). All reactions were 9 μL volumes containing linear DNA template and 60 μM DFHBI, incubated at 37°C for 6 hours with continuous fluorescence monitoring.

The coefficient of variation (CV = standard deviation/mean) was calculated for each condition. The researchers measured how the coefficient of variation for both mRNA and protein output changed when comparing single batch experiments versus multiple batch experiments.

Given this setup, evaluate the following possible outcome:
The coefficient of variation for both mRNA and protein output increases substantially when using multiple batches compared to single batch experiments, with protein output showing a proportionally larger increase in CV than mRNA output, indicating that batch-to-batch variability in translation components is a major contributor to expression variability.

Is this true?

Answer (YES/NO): NO